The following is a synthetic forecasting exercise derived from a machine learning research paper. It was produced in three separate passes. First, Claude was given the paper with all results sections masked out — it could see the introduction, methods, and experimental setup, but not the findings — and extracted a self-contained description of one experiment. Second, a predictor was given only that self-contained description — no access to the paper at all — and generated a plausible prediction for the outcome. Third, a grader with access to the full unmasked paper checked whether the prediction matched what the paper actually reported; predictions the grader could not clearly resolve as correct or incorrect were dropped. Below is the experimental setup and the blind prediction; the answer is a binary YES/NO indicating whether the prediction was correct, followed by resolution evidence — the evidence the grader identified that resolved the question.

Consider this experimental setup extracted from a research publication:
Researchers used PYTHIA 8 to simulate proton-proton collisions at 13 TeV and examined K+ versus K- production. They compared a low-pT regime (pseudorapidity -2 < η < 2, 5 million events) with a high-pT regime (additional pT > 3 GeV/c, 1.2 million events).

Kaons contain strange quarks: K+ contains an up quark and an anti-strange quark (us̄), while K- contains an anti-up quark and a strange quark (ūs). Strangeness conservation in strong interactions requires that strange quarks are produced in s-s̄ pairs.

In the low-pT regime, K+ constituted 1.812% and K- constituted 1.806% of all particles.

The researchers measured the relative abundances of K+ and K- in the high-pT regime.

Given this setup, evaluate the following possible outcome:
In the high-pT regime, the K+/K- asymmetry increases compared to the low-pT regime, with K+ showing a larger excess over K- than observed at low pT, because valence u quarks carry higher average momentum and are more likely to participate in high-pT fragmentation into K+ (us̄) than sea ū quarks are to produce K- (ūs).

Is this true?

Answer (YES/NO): YES